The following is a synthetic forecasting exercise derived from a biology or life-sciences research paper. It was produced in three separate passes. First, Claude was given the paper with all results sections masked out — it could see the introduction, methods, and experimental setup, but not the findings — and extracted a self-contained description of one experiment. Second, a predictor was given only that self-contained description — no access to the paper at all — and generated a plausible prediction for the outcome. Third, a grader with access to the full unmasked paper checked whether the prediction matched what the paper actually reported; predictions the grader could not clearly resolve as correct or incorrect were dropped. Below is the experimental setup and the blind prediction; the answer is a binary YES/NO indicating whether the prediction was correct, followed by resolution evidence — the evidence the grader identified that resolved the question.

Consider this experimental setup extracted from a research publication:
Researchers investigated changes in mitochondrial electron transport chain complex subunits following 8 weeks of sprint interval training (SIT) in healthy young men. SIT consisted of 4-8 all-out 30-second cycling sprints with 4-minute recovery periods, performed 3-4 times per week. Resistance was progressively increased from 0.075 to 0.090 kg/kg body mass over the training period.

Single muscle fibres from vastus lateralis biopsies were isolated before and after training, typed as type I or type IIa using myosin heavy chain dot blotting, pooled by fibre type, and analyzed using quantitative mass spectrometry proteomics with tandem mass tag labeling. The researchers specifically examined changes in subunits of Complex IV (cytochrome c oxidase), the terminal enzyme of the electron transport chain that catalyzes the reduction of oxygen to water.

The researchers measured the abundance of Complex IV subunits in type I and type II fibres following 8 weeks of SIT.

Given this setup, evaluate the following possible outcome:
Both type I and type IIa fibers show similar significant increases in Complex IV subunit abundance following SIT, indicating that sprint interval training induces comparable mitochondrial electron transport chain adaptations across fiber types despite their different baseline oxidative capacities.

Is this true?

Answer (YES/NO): NO